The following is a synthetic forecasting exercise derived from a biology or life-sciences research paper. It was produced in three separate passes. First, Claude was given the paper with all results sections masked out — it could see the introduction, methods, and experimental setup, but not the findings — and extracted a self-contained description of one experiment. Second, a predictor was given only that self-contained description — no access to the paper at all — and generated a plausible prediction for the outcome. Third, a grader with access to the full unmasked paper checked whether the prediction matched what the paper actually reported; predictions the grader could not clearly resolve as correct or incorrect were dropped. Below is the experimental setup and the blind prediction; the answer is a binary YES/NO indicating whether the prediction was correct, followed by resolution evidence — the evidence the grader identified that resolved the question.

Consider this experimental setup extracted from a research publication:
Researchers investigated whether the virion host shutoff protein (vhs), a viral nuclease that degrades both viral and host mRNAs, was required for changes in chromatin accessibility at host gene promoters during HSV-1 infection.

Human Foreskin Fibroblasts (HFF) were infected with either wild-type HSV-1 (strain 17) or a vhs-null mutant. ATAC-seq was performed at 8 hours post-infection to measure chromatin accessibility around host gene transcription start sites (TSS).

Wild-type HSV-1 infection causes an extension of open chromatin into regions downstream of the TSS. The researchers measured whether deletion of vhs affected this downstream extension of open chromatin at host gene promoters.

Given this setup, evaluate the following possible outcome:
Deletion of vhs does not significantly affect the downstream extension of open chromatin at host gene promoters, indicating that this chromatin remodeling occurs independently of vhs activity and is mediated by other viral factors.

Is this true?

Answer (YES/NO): YES